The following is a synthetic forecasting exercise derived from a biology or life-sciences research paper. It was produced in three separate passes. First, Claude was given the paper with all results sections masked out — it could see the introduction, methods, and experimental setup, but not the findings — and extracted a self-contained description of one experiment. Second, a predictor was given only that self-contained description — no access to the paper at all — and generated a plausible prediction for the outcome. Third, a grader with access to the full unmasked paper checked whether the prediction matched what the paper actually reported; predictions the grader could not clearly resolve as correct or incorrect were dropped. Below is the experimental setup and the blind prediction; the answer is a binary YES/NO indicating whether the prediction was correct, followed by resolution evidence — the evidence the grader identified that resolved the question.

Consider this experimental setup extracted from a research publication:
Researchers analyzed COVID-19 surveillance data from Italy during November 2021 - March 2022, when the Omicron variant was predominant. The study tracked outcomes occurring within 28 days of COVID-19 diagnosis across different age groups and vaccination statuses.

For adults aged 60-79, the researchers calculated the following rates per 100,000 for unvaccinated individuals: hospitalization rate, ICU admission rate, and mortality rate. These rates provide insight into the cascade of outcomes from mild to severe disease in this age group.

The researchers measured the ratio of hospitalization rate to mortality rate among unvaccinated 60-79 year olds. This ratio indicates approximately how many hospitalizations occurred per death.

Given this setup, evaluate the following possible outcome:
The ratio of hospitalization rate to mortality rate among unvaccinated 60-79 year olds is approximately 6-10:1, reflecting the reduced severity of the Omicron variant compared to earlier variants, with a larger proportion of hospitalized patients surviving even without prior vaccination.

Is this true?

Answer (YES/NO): NO